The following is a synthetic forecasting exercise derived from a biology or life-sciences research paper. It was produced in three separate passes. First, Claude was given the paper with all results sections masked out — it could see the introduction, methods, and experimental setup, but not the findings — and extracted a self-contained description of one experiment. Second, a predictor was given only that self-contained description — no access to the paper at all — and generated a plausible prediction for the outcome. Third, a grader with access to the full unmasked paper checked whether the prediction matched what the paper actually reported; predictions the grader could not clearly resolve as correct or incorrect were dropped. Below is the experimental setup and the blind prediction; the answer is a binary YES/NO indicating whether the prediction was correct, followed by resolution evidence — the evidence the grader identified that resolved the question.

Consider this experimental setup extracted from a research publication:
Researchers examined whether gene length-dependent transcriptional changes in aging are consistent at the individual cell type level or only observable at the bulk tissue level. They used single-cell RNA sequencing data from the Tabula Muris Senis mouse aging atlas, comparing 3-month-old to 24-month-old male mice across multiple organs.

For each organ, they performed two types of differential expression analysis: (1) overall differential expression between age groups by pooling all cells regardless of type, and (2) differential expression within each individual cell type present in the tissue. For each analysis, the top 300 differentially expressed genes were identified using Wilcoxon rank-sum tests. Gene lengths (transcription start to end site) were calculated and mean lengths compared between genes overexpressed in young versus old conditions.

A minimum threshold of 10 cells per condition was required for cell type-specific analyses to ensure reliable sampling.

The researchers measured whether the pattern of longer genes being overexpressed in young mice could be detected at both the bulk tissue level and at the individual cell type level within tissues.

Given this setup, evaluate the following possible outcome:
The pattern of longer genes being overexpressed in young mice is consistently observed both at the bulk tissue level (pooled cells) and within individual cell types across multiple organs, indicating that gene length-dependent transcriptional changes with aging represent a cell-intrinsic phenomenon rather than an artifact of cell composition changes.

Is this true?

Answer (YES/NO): YES